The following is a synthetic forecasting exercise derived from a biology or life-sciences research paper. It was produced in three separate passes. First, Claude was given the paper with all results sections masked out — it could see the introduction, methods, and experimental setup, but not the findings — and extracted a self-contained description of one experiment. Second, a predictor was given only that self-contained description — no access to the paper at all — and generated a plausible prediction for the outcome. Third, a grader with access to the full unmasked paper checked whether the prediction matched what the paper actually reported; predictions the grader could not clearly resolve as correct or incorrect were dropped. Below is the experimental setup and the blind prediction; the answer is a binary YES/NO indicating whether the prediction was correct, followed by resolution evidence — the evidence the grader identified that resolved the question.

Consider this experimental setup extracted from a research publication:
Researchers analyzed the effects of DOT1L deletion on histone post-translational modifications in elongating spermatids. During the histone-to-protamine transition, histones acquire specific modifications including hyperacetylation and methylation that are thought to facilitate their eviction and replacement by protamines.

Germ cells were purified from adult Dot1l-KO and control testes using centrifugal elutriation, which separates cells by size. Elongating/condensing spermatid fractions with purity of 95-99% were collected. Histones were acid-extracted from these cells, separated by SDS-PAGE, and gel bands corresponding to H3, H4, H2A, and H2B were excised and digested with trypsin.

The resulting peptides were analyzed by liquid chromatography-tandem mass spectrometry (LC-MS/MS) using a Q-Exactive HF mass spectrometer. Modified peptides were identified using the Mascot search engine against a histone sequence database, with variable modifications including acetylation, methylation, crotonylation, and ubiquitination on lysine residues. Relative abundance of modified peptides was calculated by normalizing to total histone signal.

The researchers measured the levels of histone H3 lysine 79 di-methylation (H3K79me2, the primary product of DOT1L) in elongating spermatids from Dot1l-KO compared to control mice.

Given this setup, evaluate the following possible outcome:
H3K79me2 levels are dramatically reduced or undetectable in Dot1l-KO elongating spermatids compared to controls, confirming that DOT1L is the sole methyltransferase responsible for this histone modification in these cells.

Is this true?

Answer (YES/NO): NO